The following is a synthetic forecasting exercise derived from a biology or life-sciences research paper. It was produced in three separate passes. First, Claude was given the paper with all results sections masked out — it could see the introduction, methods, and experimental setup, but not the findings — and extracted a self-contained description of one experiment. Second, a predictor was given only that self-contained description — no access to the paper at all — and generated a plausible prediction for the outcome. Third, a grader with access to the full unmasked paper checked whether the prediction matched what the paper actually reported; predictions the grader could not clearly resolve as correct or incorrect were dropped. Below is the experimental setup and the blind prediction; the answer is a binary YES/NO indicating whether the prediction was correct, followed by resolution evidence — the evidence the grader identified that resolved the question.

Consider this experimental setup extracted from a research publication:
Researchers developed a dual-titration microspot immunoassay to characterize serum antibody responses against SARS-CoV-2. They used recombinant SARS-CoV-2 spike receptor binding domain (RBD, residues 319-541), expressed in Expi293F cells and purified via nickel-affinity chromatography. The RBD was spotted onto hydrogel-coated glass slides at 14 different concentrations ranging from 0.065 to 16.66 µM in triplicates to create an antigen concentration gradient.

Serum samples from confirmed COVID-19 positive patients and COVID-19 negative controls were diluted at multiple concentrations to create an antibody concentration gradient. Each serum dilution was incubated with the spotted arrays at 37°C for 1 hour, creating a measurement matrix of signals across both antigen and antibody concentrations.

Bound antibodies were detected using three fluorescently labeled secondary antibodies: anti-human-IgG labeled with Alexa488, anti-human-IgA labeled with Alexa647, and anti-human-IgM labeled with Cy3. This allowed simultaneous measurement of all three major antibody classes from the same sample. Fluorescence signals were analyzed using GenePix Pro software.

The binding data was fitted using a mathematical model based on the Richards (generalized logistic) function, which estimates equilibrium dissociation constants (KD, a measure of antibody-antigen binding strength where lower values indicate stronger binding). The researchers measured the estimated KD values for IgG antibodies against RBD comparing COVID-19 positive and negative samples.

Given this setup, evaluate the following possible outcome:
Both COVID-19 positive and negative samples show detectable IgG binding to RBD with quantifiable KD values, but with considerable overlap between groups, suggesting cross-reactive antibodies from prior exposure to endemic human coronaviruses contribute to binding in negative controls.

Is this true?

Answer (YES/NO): NO